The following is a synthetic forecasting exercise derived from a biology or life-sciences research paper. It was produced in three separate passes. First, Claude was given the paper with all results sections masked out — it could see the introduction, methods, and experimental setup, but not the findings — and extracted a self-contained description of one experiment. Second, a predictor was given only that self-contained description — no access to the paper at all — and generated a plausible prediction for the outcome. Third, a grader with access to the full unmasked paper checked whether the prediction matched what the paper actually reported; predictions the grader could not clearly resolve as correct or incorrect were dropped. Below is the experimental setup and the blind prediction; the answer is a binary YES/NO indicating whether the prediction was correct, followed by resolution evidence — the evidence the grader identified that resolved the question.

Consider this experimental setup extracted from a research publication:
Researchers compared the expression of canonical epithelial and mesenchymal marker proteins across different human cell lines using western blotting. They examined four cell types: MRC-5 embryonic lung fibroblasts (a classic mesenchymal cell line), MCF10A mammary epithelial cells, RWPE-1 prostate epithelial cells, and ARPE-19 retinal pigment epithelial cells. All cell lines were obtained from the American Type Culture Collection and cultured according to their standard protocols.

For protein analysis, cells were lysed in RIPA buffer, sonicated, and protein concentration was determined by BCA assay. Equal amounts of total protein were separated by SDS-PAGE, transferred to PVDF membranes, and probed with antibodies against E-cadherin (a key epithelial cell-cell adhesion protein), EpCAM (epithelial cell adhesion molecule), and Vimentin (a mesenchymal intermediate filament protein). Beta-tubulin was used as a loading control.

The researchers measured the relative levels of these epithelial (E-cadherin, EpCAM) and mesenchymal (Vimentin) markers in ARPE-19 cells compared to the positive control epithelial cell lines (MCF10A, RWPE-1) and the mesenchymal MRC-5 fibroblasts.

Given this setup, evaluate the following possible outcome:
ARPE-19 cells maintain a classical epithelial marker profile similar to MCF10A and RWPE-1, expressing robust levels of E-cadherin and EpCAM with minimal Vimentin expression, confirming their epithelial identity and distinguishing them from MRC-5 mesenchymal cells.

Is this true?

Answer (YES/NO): NO